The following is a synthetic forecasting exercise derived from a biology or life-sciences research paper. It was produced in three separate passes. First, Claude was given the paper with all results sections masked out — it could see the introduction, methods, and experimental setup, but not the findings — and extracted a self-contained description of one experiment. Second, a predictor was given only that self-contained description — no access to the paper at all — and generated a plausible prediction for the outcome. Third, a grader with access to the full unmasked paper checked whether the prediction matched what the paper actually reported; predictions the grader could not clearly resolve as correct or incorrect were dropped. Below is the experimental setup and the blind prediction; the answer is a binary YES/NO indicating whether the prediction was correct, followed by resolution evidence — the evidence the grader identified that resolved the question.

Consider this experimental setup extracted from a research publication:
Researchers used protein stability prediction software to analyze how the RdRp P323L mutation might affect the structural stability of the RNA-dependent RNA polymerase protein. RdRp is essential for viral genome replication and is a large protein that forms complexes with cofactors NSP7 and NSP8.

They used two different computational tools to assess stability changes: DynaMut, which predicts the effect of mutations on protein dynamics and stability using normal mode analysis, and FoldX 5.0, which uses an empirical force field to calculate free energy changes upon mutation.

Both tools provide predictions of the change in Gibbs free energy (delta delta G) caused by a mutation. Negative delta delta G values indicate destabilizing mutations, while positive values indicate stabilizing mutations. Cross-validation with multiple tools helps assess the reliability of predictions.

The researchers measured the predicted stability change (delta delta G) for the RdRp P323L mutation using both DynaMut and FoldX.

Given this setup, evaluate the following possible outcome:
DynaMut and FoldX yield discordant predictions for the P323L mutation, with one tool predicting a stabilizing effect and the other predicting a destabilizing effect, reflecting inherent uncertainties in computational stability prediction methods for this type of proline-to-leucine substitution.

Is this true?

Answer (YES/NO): YES